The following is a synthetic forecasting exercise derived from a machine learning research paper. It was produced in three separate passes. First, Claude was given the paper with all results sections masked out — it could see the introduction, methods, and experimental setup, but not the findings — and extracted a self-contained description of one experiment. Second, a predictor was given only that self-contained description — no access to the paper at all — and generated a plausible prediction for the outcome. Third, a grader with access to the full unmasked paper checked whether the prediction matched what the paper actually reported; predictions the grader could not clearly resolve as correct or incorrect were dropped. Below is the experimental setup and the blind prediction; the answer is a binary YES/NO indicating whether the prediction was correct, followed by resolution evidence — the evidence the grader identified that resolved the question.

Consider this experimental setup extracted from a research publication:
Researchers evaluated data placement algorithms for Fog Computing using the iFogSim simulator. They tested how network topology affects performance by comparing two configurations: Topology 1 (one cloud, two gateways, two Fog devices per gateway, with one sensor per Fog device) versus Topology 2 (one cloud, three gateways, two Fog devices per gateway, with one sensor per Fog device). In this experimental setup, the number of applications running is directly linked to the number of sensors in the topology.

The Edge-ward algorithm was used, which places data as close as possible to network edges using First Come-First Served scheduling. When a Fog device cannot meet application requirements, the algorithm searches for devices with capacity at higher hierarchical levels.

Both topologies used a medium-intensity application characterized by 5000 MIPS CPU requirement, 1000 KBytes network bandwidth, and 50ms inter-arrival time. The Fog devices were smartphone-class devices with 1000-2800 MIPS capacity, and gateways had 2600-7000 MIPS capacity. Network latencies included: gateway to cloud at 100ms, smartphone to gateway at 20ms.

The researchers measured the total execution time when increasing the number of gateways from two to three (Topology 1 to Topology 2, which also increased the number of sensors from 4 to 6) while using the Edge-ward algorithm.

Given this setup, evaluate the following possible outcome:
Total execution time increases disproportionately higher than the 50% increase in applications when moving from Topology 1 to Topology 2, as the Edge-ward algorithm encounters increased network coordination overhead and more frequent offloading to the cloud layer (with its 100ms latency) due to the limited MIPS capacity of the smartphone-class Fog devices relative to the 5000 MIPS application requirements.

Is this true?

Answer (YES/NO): NO